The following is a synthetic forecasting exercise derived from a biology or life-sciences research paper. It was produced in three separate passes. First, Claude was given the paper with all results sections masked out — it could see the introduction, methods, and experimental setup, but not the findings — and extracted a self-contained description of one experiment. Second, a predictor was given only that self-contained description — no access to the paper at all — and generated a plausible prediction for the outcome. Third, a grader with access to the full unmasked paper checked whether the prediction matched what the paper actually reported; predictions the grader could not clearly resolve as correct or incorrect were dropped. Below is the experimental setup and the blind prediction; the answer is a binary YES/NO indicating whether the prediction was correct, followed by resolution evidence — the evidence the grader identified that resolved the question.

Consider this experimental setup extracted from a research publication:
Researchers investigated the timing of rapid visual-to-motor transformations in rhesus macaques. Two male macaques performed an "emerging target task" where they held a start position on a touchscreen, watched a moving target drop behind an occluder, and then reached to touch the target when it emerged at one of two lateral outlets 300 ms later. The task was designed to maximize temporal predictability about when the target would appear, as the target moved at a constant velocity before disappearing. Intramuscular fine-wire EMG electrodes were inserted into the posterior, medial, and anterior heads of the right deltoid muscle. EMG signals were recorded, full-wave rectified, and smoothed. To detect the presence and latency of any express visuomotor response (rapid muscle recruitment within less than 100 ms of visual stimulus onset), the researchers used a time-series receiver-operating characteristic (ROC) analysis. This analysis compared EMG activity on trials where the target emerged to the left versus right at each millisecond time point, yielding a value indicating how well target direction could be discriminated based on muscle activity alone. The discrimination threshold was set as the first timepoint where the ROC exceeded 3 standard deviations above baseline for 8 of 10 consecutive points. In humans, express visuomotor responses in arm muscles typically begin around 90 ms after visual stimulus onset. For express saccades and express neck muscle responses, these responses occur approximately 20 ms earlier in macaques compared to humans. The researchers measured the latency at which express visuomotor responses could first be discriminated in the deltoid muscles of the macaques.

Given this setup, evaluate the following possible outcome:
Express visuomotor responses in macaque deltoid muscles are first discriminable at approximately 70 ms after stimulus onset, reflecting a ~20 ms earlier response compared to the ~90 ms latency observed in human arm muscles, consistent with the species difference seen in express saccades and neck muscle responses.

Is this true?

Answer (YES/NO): NO